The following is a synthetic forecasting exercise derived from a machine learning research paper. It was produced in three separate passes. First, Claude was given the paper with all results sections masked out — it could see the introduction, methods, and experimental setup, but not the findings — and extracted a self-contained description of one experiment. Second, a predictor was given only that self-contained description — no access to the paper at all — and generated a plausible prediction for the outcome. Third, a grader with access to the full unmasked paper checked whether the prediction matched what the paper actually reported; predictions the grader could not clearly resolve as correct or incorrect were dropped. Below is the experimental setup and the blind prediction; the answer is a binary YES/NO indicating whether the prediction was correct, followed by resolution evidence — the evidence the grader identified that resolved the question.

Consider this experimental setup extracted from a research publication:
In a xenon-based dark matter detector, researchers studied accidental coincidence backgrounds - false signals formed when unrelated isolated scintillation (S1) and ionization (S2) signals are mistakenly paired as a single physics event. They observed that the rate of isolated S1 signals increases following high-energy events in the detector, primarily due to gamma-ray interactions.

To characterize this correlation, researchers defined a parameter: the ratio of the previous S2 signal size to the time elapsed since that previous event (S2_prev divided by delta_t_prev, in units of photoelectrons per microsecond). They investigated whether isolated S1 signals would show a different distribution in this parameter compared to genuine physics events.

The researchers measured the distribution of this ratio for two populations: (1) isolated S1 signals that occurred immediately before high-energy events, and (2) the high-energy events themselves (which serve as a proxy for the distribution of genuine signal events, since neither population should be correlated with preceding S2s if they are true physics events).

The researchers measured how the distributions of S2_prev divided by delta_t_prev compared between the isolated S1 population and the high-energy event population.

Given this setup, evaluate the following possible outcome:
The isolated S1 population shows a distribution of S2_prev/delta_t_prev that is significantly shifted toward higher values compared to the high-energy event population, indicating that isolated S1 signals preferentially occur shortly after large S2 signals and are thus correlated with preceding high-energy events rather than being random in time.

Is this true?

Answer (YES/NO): YES